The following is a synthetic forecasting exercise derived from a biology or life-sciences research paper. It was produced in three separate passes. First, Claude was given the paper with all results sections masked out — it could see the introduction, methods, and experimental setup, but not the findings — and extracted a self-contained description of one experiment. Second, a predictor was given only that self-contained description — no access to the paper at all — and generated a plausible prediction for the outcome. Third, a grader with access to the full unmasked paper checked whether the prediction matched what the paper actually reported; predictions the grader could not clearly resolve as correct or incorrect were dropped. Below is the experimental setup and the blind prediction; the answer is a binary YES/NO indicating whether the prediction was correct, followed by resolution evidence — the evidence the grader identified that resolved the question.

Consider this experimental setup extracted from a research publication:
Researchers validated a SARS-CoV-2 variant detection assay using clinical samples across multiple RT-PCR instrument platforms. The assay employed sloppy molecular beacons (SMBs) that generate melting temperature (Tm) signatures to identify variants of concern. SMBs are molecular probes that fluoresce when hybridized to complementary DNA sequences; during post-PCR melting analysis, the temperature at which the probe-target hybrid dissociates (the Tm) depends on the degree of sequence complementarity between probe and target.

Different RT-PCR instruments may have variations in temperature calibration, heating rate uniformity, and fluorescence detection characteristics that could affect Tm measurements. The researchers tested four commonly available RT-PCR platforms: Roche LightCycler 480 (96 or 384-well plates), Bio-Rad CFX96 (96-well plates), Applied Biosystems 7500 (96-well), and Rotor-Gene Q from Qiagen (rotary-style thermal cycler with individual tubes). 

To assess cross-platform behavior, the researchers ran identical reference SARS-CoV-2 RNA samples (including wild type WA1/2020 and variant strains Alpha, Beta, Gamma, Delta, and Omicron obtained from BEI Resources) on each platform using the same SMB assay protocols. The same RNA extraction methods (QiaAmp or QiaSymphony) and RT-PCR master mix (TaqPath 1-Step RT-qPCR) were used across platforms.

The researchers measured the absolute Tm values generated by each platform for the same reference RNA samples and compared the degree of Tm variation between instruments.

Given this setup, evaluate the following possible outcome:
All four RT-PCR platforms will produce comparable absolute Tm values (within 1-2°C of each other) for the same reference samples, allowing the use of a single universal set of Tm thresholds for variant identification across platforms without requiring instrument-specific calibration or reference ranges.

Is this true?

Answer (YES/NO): NO